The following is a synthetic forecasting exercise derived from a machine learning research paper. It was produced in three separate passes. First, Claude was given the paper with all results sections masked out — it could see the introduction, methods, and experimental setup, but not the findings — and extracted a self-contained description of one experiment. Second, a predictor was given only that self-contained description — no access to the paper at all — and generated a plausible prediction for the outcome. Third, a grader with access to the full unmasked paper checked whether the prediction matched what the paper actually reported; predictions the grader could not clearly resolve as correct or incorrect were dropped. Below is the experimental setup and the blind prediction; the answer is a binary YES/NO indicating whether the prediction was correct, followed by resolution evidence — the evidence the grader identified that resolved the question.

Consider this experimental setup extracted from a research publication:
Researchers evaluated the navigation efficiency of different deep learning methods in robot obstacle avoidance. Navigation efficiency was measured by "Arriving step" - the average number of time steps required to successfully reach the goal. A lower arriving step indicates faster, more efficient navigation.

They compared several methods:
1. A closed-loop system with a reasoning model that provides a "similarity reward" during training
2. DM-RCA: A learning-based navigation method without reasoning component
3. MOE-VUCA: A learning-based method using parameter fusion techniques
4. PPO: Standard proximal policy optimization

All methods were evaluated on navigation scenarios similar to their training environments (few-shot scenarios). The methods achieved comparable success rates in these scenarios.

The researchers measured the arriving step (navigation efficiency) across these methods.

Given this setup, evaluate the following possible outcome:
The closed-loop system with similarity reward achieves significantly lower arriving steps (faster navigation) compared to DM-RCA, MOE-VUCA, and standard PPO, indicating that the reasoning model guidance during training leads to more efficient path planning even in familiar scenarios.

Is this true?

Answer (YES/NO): NO